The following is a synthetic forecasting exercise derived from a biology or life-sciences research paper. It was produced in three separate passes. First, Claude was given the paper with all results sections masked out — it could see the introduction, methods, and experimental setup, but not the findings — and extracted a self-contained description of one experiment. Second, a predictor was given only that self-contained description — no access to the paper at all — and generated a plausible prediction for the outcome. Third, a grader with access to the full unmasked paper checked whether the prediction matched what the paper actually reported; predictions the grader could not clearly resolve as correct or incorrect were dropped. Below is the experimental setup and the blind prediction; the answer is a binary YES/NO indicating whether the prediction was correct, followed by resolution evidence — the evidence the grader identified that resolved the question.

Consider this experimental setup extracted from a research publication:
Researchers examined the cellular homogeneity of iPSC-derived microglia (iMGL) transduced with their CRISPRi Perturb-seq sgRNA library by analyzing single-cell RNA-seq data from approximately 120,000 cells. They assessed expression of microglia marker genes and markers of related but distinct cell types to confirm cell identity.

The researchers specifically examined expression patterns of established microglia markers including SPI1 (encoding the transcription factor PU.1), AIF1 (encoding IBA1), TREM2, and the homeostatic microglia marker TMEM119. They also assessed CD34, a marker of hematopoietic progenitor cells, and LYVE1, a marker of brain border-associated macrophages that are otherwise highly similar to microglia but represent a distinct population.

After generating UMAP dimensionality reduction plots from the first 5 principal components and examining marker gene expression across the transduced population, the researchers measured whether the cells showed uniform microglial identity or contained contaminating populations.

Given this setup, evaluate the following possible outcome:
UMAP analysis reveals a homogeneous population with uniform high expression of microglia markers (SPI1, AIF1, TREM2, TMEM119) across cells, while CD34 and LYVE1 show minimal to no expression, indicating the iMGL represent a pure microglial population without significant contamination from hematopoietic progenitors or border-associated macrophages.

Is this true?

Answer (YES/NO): NO